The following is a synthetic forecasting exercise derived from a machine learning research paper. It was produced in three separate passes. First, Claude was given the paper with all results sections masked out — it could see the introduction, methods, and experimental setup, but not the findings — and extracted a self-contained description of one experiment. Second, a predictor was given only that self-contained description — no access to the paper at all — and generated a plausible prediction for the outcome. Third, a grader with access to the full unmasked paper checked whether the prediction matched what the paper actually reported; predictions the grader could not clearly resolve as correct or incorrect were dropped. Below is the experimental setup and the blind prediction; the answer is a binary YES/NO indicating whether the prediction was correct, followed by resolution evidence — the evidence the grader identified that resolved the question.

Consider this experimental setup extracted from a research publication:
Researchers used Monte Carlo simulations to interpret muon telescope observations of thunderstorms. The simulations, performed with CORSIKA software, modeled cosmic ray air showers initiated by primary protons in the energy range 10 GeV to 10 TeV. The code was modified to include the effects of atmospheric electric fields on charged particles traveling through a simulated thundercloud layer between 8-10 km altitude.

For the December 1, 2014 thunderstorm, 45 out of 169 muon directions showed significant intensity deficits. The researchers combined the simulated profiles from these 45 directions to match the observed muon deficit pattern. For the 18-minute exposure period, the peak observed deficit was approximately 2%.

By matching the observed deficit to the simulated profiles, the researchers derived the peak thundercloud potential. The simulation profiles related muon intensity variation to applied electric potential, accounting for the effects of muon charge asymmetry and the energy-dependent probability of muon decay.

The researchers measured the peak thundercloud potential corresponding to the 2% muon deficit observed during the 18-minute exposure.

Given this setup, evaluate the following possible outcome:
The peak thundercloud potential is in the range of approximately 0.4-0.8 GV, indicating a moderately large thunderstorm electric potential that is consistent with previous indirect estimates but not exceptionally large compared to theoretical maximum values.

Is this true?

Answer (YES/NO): NO